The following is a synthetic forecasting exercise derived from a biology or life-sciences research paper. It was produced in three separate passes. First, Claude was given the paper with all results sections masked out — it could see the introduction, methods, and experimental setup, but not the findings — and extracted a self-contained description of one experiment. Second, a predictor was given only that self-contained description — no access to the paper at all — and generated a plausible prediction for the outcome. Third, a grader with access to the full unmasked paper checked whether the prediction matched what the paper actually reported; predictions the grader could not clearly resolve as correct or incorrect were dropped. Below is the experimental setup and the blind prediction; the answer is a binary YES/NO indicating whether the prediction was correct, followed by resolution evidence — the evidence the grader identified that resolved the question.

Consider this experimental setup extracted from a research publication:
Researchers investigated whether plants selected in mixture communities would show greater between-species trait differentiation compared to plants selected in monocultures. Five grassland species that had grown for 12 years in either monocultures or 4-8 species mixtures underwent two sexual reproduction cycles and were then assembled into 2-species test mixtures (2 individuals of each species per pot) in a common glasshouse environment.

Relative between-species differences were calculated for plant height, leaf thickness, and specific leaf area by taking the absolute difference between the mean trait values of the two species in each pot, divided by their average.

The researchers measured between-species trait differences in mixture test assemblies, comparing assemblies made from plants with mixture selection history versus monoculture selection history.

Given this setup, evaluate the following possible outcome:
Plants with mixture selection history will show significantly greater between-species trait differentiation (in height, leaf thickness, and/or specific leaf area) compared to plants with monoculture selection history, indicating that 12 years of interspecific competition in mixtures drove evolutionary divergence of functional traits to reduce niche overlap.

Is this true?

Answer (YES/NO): NO